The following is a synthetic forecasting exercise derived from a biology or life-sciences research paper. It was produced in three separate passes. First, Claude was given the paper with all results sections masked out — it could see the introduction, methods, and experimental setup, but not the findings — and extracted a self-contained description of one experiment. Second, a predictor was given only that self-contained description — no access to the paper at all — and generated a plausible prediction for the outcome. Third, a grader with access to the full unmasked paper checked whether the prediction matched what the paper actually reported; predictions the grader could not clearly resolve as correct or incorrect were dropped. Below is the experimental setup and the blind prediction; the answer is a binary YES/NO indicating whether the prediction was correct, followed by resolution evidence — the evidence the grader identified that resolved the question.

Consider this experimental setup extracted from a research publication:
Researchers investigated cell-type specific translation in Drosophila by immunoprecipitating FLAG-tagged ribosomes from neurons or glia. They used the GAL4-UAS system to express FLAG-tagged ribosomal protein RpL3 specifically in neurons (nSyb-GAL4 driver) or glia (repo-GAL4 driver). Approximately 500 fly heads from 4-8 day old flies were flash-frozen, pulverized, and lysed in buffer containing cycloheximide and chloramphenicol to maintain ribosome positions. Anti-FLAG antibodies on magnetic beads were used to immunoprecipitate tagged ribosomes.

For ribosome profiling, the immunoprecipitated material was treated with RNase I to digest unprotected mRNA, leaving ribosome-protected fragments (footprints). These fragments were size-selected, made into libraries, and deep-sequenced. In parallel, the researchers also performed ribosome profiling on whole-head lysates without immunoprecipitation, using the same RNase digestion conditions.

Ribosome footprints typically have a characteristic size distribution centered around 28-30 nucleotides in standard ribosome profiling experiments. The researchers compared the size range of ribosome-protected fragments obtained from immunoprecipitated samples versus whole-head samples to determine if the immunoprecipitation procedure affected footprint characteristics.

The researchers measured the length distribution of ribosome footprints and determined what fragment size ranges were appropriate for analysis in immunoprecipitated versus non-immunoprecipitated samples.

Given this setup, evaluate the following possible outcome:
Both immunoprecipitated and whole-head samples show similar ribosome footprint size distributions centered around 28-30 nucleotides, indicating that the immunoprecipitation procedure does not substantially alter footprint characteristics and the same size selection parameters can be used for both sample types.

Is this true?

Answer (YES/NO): NO